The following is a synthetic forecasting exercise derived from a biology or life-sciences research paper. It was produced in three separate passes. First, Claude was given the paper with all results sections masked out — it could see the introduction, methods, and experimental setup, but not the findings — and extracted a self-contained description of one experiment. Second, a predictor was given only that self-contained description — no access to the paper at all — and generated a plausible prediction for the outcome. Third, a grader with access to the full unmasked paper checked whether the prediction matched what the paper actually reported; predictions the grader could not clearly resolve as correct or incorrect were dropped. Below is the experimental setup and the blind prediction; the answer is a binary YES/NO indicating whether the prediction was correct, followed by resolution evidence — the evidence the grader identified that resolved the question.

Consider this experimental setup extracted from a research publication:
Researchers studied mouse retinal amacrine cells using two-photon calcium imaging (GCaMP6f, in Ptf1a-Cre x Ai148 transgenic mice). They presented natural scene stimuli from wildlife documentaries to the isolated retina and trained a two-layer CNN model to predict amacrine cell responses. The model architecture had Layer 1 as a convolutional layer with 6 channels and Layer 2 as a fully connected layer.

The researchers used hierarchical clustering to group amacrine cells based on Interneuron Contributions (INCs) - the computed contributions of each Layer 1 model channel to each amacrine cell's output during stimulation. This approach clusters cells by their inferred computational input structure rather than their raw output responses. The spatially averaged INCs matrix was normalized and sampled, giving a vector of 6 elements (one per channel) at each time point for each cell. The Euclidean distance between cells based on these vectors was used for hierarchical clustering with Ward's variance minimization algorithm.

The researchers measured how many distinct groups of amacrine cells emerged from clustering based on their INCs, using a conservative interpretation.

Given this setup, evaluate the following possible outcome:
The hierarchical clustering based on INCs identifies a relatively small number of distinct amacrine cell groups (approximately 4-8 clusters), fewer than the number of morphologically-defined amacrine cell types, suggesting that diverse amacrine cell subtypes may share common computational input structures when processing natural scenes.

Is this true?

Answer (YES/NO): YES